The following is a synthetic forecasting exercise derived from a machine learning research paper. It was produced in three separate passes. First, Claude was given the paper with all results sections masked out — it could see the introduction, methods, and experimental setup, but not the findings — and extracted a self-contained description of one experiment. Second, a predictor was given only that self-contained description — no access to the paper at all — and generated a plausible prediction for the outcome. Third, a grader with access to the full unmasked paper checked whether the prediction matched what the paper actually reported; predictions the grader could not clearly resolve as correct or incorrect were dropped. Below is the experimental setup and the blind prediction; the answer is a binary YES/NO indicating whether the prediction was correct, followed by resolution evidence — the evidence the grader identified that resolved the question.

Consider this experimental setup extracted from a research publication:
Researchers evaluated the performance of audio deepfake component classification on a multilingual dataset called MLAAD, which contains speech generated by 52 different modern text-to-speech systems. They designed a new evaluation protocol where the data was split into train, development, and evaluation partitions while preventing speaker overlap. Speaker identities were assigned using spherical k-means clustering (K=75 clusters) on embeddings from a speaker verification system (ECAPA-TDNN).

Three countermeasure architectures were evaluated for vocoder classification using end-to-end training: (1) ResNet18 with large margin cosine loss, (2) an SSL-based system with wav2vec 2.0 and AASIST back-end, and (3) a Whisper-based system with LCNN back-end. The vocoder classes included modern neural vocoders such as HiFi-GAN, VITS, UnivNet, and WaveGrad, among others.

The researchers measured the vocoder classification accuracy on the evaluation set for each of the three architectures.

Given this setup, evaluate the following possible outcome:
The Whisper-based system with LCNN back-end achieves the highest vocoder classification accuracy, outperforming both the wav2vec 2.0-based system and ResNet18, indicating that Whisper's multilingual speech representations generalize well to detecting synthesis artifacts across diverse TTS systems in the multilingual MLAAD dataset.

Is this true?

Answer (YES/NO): NO